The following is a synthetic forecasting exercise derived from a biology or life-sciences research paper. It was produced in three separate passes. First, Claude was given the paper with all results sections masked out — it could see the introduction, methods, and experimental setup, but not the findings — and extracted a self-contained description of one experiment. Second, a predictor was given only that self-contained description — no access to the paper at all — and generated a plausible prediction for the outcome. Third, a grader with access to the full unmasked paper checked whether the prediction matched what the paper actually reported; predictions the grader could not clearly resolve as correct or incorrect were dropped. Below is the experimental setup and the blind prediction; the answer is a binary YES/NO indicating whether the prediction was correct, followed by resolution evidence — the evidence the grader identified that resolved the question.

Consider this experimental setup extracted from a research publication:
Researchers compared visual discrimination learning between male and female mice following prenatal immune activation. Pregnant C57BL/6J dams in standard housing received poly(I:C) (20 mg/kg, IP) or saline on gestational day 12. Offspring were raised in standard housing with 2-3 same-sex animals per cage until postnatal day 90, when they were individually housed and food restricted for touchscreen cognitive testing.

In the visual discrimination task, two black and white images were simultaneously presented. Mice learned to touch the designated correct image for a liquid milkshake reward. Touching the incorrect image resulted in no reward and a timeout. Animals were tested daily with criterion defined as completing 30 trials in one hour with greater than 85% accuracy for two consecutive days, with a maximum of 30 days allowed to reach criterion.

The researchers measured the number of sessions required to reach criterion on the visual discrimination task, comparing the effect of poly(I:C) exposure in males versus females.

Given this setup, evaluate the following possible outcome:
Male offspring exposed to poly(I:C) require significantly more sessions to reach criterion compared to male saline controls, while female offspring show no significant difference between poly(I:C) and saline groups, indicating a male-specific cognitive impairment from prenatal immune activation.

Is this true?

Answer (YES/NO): NO